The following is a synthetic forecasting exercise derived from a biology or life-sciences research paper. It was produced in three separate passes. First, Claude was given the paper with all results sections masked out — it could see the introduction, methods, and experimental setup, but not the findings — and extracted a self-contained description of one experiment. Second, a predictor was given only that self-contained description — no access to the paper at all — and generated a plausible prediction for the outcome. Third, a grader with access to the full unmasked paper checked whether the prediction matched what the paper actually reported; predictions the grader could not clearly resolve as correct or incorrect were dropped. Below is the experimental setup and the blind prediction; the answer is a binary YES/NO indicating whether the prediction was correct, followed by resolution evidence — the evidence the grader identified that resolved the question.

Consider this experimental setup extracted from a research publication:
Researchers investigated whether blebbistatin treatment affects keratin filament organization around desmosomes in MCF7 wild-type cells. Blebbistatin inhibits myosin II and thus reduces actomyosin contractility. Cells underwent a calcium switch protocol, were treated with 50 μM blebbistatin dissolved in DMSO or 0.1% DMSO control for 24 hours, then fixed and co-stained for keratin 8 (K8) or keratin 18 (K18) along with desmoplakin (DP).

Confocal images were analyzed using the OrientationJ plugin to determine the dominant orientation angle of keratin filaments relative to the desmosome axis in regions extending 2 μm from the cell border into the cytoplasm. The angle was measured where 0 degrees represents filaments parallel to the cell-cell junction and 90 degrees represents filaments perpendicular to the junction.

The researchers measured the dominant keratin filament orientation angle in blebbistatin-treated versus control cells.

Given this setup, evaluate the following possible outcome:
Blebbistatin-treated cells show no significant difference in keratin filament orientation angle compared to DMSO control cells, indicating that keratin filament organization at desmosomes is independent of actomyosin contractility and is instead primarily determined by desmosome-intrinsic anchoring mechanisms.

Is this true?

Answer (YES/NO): NO